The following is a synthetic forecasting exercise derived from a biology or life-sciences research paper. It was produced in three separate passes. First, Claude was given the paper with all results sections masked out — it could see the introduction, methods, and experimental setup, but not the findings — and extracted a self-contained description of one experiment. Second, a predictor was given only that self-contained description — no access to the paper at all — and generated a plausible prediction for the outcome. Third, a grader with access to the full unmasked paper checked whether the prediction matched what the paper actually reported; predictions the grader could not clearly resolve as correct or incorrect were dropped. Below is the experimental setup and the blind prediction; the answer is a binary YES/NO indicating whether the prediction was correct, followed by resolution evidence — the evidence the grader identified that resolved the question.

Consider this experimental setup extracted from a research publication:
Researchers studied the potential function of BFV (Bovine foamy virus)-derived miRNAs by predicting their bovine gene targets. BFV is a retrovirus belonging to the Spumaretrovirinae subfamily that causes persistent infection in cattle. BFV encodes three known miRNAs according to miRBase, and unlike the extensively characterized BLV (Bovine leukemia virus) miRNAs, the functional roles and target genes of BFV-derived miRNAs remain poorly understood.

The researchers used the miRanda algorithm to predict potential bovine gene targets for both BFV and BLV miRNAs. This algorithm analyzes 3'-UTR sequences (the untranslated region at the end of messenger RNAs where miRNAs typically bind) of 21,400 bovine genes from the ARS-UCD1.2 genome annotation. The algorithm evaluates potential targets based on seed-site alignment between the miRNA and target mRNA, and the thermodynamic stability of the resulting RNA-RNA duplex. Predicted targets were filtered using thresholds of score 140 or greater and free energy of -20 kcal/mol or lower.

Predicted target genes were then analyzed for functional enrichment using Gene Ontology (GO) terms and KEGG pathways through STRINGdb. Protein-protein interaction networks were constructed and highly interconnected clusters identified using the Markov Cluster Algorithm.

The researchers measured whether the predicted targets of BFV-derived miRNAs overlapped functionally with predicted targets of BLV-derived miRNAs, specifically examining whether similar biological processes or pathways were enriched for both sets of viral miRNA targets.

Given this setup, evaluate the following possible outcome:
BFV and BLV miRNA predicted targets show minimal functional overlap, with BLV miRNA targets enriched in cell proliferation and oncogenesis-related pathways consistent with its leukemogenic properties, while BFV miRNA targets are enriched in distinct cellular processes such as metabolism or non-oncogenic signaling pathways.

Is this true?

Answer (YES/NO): NO